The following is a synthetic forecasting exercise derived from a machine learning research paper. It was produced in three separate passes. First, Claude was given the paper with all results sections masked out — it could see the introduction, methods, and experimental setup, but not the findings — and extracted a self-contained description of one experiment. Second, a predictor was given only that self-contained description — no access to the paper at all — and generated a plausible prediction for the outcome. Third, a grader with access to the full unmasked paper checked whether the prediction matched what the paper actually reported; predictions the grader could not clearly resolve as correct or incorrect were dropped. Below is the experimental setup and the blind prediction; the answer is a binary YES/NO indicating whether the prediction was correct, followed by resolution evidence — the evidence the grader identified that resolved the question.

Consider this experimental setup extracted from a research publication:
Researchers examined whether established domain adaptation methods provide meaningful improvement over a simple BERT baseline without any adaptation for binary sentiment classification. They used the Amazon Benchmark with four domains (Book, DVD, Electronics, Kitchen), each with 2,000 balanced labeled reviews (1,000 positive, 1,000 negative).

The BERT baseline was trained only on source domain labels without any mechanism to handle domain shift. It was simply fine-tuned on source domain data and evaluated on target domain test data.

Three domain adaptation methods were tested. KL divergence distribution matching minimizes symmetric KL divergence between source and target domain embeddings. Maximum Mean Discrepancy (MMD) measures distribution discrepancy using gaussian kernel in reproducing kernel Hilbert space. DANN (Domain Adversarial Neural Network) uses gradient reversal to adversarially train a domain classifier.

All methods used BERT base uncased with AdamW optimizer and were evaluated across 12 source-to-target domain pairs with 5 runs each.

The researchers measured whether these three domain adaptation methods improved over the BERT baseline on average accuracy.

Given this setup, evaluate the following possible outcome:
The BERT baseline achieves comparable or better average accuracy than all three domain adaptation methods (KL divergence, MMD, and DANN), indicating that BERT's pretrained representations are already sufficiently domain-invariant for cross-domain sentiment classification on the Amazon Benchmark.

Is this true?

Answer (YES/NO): YES